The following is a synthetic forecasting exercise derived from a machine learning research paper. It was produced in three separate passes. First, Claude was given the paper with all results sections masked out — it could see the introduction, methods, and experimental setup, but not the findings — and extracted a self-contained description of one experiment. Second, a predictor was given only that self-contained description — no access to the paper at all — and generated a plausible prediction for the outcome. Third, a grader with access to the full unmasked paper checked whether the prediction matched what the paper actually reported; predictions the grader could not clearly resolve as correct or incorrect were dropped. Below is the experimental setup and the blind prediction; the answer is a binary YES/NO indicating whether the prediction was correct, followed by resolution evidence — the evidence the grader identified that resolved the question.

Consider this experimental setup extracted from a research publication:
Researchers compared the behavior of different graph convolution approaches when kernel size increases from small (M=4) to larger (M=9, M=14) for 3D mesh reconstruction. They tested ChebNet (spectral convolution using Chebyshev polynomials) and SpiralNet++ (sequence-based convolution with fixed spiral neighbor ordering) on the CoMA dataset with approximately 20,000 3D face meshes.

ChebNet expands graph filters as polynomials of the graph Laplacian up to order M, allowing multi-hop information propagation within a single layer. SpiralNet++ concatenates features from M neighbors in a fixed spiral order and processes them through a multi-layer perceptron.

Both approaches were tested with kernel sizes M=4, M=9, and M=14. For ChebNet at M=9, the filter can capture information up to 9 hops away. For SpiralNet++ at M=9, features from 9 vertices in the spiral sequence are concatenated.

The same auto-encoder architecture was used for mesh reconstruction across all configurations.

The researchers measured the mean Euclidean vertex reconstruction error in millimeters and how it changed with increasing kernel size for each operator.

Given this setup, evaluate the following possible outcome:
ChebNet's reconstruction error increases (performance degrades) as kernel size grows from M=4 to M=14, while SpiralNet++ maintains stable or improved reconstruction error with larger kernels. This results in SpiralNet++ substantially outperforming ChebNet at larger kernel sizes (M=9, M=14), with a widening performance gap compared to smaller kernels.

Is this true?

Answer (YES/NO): NO